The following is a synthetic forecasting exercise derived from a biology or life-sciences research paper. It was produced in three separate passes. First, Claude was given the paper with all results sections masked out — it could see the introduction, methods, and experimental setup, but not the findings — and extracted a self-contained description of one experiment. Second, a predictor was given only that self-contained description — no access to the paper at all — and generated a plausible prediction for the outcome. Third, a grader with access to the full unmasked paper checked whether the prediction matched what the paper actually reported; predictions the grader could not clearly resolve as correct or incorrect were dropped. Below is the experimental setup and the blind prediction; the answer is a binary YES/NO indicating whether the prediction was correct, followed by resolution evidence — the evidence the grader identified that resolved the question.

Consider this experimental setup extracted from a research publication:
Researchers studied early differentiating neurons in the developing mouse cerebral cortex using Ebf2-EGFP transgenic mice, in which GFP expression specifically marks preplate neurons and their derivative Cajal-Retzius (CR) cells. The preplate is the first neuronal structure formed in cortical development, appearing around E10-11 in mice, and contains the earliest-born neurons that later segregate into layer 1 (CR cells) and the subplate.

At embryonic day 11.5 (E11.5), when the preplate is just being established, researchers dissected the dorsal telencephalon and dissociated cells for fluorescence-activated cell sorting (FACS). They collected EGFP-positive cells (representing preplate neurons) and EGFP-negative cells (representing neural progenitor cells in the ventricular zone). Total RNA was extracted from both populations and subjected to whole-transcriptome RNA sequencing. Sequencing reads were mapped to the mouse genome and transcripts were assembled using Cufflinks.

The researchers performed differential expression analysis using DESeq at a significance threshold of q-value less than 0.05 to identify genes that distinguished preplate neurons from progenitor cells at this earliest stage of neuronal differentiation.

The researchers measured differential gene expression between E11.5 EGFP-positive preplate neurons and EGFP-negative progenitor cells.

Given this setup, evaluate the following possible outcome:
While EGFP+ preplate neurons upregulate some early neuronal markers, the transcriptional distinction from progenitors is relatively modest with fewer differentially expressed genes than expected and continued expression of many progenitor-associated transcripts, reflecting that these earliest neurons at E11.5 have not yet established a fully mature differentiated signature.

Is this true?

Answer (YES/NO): NO